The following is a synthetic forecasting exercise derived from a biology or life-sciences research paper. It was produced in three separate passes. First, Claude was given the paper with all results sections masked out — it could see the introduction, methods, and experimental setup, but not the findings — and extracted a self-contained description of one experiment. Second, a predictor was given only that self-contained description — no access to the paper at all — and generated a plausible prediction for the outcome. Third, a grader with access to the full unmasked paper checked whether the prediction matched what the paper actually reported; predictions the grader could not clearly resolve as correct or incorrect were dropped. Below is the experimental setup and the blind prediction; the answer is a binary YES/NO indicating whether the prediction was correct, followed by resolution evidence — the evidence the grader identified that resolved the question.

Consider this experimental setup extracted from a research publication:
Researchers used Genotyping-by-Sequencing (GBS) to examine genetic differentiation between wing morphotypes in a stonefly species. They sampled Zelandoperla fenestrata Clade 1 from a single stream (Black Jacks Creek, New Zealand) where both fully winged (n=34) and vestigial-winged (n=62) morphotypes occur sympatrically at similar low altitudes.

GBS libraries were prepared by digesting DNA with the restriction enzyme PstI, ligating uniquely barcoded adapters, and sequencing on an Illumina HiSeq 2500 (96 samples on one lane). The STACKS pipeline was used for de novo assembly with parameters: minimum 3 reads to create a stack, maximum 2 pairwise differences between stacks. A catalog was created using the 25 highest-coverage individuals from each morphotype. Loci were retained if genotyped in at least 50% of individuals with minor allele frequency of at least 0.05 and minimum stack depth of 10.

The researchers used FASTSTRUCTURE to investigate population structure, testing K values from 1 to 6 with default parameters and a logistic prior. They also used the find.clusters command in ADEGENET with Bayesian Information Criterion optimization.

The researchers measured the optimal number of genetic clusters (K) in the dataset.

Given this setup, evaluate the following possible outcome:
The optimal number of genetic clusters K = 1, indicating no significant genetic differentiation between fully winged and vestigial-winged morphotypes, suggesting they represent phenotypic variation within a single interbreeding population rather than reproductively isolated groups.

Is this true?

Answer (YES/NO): YES